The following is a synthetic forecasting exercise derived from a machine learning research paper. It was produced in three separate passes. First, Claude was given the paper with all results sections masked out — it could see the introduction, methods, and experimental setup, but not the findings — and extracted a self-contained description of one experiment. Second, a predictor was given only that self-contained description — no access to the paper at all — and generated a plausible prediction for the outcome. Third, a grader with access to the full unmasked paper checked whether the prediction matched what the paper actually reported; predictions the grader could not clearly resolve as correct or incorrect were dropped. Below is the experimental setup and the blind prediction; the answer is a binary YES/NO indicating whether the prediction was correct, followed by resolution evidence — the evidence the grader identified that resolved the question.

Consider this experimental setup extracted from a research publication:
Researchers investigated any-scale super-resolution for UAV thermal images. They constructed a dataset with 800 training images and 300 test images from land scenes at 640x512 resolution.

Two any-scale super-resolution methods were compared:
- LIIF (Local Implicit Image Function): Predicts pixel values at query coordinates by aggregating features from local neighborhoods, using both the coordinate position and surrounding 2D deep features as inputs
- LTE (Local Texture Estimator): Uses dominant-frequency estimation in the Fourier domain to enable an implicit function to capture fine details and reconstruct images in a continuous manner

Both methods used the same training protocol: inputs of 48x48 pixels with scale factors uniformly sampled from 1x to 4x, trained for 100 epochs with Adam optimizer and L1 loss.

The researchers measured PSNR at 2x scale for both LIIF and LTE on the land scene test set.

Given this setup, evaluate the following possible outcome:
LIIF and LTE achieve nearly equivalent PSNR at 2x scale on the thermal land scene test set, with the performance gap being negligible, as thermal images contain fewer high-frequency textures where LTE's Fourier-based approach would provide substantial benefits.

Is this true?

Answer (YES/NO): NO